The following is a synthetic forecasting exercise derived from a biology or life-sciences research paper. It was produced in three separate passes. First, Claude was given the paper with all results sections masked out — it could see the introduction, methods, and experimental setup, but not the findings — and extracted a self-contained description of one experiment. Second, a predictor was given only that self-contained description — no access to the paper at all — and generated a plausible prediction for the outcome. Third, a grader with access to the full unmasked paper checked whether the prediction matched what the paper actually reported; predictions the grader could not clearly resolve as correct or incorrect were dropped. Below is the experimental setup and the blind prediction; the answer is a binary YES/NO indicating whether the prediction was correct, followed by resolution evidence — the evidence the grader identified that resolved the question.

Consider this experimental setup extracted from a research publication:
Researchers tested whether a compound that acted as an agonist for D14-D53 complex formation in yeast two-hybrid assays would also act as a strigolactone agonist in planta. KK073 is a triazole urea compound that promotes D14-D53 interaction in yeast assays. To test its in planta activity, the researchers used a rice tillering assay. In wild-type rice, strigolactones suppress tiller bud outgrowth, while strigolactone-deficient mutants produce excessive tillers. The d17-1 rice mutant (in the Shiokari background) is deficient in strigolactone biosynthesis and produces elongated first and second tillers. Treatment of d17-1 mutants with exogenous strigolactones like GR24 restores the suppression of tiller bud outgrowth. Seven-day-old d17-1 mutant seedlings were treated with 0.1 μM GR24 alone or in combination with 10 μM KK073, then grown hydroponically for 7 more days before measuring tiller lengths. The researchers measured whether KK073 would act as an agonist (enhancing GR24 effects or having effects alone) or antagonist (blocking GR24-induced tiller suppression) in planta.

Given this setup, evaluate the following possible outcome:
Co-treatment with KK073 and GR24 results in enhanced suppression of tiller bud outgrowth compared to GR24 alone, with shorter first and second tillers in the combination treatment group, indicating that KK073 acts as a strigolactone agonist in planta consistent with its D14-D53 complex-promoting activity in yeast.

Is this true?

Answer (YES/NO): NO